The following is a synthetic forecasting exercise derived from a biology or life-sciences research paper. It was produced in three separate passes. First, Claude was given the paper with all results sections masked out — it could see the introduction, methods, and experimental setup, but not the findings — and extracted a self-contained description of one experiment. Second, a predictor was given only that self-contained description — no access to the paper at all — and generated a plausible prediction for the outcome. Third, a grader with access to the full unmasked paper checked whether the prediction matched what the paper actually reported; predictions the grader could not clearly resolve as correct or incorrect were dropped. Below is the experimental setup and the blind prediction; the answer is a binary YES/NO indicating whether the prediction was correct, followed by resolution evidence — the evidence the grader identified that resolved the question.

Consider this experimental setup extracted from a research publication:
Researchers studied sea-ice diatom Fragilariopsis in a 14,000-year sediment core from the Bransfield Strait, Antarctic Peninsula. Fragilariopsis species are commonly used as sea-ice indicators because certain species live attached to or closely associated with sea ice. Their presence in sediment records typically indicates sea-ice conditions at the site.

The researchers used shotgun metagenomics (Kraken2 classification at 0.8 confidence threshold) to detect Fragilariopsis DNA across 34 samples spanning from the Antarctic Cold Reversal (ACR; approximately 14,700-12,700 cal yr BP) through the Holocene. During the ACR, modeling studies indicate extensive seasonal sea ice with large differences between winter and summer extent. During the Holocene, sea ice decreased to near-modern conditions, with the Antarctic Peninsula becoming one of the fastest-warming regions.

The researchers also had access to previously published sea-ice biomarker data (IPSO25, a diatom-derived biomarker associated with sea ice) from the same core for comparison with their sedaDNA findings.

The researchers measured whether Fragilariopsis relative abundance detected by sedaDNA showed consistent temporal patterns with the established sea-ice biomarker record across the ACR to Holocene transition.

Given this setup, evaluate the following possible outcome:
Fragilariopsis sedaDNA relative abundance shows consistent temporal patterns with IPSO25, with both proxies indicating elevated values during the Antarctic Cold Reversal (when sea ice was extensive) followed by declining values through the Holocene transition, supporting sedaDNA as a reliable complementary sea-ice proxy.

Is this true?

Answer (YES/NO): YES